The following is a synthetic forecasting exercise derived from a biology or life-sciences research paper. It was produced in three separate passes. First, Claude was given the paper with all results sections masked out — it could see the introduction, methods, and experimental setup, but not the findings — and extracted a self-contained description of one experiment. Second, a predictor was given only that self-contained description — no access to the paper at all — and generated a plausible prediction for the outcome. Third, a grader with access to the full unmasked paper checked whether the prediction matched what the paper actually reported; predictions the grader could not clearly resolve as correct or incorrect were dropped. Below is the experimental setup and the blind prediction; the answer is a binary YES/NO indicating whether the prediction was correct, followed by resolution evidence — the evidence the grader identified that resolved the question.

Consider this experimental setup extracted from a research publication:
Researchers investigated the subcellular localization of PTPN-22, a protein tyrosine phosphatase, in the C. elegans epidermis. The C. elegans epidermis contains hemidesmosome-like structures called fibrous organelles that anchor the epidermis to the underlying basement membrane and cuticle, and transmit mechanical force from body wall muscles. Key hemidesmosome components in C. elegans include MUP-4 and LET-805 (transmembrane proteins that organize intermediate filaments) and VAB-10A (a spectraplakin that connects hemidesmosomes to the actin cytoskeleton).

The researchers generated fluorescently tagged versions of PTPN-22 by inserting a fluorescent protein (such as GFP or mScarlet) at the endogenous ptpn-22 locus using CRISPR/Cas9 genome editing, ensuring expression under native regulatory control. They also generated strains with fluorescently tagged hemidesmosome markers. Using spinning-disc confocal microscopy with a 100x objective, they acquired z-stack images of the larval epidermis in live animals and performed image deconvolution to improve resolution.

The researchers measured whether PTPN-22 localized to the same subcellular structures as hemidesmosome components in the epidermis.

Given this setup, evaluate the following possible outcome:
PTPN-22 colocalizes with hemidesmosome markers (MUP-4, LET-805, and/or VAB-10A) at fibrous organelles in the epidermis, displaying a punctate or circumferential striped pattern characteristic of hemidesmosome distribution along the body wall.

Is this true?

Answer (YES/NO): YES